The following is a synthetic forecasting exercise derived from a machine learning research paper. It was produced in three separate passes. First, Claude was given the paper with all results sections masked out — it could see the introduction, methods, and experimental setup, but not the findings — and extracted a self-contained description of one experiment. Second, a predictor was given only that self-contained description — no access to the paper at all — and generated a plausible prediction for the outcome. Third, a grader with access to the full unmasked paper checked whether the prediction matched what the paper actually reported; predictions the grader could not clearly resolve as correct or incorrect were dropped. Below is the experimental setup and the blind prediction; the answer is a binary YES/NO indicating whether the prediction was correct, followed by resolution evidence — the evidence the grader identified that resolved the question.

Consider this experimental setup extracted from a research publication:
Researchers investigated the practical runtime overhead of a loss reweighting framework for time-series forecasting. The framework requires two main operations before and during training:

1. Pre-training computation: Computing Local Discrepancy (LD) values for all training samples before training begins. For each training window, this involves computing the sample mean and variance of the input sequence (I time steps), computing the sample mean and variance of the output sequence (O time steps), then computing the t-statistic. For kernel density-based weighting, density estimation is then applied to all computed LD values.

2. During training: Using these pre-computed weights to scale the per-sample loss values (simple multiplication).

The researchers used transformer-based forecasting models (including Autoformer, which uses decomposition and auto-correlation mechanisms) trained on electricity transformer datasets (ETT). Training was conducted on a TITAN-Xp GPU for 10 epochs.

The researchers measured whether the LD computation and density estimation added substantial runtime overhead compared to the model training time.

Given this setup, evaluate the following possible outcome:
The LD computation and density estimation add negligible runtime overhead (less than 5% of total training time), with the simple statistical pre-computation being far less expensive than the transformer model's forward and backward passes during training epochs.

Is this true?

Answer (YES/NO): YES